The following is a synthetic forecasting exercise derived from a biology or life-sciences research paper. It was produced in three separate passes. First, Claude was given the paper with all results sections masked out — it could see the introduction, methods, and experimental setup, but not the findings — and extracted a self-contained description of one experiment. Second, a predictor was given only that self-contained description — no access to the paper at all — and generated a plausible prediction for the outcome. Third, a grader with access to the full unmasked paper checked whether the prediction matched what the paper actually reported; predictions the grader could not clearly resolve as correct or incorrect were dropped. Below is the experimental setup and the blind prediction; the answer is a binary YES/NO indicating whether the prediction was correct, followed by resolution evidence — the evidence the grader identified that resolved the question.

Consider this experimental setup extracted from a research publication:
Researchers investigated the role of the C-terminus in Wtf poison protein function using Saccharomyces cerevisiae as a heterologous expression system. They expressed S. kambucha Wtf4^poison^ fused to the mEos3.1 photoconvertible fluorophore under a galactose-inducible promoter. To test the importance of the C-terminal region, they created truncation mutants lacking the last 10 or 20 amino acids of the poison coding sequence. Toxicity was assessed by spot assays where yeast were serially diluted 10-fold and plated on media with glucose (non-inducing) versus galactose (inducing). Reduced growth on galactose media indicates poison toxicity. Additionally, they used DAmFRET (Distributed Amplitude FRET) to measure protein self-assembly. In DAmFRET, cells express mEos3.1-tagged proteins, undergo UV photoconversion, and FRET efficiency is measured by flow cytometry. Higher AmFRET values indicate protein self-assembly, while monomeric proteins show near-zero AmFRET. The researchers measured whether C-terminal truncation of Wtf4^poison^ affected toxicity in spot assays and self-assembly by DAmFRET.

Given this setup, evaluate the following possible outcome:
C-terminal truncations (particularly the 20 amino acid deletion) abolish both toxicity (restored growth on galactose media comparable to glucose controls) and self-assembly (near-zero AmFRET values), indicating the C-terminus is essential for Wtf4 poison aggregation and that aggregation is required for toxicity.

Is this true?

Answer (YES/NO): NO